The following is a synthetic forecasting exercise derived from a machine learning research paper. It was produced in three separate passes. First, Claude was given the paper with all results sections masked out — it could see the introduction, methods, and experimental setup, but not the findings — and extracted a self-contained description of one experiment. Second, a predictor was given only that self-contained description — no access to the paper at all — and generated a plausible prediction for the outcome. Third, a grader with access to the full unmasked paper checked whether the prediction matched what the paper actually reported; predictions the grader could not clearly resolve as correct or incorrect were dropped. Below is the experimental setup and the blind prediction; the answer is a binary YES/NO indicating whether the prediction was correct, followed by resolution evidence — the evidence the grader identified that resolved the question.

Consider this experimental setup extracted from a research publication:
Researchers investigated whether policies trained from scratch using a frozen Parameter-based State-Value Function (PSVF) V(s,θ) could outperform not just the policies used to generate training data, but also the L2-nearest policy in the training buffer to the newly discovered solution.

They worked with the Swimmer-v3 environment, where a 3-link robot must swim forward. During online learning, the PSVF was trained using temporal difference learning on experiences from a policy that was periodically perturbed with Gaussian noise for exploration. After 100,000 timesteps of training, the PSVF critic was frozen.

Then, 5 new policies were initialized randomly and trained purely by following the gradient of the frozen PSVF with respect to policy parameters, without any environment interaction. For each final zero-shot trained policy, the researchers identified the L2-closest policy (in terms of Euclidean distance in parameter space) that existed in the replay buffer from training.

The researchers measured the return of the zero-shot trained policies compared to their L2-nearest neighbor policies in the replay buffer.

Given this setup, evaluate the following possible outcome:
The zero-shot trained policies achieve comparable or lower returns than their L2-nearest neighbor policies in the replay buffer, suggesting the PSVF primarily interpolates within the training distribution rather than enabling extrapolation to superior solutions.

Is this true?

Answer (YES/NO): NO